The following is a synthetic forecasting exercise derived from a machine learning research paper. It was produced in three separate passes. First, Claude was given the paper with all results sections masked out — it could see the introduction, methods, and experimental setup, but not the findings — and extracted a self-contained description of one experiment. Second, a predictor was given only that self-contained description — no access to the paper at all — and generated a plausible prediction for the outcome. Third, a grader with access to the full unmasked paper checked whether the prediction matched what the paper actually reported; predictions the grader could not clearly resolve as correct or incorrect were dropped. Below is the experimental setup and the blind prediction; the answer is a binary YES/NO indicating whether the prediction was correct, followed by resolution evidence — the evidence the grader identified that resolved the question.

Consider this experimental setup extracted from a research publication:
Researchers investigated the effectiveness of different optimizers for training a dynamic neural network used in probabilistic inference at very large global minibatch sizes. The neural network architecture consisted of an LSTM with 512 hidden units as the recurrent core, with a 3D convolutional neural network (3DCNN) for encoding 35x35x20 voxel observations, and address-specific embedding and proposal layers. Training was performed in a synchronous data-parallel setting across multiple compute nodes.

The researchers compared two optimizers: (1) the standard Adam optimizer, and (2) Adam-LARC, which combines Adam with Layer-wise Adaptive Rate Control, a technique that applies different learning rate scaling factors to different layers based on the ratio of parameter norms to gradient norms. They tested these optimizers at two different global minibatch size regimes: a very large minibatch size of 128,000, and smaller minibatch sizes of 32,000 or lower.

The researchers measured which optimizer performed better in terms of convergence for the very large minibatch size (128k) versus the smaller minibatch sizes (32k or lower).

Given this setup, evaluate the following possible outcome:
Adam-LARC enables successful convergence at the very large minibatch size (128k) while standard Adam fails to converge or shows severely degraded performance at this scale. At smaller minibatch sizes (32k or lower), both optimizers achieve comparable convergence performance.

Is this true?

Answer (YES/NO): NO